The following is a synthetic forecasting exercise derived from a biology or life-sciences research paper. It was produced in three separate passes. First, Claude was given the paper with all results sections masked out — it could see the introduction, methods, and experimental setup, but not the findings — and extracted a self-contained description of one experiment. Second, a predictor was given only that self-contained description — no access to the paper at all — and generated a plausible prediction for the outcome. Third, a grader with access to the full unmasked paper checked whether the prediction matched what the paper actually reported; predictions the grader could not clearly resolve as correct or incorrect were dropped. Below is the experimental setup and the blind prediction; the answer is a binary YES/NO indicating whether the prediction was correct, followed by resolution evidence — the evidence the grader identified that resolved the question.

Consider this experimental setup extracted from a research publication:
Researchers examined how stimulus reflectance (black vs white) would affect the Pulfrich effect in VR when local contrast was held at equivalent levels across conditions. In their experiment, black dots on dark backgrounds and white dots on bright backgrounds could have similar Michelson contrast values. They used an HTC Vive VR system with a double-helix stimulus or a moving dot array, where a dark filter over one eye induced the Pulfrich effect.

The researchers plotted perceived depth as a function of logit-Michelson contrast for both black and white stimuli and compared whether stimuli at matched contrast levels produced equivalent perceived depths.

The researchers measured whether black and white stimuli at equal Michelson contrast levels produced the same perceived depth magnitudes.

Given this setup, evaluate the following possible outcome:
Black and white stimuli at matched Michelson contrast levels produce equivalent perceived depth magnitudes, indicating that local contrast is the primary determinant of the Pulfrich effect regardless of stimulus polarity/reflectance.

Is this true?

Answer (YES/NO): NO